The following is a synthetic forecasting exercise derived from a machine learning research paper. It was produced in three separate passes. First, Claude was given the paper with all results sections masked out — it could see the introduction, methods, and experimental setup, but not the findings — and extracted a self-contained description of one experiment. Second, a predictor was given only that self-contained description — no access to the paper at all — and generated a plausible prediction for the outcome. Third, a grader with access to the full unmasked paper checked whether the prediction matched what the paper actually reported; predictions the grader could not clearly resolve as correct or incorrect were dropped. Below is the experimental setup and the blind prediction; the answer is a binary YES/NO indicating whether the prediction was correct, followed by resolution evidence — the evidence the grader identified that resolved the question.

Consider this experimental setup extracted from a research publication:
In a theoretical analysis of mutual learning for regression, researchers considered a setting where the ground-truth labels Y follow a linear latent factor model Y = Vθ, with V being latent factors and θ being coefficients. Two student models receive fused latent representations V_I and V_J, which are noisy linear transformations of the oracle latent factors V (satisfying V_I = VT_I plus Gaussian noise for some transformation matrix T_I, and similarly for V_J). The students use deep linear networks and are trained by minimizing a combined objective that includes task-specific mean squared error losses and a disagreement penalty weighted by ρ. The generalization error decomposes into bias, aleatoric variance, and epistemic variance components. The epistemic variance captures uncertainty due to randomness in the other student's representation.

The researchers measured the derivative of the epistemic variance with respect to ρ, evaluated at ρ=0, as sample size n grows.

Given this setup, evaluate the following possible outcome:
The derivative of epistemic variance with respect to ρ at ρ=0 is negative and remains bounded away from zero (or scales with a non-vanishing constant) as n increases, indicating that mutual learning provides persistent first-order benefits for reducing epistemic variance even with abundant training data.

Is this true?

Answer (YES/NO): NO